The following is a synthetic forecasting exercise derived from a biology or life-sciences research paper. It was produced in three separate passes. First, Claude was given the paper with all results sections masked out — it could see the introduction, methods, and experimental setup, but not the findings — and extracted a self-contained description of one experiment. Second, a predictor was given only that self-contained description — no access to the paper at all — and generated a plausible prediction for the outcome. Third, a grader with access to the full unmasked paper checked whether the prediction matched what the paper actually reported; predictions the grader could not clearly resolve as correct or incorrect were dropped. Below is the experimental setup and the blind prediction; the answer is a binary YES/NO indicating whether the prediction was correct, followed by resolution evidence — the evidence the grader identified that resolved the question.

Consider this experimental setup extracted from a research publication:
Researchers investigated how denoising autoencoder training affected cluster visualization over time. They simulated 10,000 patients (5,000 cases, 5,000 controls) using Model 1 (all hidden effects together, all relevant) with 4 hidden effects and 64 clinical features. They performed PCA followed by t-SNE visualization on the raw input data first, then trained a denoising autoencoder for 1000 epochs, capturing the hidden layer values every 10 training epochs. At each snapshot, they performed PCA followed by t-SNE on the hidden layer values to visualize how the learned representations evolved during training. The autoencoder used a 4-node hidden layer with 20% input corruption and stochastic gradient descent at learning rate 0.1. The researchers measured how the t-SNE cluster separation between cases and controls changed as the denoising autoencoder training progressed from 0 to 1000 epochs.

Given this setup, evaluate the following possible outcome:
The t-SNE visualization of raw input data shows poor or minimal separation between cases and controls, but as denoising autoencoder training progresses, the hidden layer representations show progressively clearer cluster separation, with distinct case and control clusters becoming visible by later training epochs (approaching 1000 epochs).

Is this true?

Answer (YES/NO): YES